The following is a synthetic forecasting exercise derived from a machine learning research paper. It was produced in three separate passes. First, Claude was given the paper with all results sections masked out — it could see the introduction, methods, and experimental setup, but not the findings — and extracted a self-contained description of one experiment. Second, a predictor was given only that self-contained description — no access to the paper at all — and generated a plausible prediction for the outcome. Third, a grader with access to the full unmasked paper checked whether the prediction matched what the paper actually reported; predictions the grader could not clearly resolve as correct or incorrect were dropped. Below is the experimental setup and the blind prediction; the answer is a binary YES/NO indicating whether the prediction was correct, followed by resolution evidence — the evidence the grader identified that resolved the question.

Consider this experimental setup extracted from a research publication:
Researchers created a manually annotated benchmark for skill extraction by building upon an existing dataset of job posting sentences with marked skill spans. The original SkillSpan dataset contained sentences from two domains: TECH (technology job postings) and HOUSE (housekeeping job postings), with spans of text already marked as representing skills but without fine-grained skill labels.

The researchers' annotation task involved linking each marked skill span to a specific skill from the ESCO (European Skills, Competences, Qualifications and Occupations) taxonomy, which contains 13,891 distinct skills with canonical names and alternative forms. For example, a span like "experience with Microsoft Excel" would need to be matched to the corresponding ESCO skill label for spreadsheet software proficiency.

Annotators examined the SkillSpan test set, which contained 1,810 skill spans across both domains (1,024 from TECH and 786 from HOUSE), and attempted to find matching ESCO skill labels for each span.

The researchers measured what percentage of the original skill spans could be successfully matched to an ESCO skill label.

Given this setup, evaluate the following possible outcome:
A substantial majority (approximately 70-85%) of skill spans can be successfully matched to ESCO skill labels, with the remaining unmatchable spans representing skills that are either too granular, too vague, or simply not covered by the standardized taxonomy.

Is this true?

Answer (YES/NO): NO